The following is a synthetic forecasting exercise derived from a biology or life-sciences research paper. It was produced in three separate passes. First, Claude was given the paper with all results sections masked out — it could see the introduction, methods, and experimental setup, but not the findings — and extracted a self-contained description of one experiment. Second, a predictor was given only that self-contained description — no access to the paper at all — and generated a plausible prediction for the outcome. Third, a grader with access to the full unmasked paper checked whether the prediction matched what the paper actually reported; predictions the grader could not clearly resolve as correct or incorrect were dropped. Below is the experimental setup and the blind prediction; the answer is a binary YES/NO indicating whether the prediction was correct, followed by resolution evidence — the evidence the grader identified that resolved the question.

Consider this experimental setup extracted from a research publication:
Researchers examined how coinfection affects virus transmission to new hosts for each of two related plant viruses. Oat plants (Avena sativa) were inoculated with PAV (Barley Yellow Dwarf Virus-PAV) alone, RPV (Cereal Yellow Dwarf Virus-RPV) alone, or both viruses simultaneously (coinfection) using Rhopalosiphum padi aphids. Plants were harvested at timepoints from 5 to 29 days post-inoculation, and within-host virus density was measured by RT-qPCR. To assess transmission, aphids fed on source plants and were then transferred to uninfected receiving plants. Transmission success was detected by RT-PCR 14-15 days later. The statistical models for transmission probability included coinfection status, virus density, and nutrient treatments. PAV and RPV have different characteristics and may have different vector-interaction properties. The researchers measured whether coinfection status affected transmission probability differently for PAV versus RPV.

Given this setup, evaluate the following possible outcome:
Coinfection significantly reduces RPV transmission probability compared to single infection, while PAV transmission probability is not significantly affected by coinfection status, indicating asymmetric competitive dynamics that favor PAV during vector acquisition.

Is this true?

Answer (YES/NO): NO